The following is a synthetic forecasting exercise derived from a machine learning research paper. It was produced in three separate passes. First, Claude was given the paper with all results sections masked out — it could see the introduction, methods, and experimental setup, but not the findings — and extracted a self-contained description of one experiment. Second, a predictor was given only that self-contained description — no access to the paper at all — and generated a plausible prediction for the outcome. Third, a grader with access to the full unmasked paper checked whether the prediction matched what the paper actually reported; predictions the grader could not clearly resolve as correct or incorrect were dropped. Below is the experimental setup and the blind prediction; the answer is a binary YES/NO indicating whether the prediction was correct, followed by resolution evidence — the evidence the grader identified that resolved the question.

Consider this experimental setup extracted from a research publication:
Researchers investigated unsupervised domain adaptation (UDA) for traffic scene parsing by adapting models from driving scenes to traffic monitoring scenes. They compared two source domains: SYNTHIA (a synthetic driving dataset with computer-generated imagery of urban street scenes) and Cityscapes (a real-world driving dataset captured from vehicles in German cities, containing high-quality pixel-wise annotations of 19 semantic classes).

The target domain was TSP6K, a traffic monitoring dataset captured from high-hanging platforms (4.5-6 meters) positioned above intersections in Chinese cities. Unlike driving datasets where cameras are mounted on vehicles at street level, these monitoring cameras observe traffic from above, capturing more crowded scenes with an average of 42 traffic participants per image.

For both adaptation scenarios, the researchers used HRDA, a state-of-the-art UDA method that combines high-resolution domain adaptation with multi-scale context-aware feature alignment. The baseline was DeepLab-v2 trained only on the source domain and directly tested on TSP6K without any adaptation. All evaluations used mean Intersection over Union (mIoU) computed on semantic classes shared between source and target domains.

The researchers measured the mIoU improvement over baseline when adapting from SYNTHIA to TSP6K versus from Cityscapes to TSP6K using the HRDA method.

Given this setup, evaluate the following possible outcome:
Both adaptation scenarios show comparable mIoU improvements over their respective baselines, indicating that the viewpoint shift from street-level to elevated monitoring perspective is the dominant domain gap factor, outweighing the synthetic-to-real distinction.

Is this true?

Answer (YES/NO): NO